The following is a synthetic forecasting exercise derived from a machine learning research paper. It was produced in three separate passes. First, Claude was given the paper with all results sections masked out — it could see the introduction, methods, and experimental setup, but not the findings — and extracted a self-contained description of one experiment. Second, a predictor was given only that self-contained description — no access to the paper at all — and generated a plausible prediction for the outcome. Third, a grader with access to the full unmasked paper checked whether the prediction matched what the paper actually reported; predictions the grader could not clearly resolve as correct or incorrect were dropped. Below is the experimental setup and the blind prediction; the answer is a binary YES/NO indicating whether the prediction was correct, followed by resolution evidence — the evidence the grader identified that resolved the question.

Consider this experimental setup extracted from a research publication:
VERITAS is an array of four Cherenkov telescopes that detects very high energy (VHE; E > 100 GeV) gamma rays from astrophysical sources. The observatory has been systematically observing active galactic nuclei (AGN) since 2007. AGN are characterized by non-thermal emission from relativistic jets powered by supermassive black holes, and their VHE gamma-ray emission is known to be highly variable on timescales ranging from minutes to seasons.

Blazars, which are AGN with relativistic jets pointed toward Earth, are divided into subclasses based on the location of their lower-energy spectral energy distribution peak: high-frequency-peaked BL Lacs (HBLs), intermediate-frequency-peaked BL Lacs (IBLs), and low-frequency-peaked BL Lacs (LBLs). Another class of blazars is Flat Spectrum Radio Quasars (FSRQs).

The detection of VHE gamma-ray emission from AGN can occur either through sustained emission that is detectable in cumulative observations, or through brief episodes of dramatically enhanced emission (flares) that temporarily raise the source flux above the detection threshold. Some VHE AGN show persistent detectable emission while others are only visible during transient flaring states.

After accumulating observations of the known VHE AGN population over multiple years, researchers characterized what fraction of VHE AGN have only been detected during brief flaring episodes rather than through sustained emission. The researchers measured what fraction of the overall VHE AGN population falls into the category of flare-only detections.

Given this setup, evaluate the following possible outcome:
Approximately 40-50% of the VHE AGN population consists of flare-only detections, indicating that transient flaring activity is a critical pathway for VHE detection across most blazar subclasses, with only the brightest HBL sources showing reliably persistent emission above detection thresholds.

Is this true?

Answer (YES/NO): NO